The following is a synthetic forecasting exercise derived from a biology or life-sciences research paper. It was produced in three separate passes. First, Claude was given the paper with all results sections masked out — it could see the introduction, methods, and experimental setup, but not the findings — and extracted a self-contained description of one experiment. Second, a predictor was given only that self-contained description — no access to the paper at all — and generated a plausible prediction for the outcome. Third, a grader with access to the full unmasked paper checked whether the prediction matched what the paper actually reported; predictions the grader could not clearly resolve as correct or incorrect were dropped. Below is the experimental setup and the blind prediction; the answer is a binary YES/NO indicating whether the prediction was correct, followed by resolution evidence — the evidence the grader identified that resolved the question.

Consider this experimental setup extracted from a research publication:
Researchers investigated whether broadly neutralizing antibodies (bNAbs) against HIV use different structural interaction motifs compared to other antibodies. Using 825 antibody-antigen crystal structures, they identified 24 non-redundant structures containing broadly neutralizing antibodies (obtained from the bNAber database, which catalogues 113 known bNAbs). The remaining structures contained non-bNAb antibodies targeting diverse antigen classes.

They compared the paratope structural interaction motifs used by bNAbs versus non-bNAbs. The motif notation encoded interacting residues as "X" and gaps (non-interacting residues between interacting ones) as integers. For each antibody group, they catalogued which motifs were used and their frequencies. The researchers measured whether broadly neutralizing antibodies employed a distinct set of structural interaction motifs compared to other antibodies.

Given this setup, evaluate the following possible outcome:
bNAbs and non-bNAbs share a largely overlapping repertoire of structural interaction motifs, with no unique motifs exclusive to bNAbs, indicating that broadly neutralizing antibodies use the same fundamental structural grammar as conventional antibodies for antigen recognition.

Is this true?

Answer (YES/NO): YES